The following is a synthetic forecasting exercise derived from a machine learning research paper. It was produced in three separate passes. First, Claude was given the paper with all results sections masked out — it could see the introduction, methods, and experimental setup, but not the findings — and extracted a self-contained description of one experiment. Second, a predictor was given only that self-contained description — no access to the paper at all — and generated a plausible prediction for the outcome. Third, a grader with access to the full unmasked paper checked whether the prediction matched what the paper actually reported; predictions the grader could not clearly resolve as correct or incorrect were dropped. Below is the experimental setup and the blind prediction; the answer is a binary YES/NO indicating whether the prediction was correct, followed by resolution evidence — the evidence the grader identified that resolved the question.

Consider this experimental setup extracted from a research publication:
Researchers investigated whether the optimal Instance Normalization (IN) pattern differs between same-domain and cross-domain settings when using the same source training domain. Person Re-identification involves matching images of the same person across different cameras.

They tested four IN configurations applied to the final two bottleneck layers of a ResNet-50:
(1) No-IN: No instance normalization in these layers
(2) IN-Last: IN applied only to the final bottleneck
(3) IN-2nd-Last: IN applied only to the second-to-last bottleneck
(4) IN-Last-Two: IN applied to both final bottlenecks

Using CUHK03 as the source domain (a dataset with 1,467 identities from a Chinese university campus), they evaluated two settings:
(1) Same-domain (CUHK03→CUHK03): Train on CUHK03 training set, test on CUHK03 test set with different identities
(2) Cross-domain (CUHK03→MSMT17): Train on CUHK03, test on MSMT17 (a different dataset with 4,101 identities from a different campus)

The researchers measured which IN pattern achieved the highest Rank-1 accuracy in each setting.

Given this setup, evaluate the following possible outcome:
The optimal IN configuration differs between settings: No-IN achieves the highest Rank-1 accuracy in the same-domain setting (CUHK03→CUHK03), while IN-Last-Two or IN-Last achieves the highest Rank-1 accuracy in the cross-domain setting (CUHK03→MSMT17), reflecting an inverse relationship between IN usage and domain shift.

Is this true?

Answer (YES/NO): YES